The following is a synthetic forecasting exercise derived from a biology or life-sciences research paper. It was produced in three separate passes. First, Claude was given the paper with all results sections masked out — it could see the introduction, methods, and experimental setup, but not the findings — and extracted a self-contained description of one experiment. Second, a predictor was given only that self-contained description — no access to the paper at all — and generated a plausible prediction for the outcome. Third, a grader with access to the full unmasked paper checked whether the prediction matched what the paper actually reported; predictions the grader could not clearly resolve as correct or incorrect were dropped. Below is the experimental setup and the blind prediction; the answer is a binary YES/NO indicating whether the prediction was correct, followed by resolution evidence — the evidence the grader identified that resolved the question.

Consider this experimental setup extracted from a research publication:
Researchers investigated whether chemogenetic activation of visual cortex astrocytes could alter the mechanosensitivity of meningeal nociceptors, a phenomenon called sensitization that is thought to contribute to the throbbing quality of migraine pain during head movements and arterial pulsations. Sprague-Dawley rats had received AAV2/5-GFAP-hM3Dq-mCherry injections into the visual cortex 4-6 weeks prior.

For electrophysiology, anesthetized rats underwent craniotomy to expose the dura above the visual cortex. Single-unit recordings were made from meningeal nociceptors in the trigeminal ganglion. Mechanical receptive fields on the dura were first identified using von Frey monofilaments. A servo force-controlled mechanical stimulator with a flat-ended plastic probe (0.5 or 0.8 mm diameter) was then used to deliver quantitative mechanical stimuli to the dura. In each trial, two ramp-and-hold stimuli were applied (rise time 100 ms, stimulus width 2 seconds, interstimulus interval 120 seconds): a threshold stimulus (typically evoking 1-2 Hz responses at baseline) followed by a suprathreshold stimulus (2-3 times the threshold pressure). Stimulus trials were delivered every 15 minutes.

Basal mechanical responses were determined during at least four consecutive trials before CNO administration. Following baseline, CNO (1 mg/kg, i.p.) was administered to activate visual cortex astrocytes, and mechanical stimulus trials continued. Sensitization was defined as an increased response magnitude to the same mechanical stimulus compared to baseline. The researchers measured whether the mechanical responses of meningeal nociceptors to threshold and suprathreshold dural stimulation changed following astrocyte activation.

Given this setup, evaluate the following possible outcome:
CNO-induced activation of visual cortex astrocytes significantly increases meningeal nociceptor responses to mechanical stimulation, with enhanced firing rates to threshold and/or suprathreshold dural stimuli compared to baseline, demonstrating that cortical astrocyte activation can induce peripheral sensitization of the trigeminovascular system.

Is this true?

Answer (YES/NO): YES